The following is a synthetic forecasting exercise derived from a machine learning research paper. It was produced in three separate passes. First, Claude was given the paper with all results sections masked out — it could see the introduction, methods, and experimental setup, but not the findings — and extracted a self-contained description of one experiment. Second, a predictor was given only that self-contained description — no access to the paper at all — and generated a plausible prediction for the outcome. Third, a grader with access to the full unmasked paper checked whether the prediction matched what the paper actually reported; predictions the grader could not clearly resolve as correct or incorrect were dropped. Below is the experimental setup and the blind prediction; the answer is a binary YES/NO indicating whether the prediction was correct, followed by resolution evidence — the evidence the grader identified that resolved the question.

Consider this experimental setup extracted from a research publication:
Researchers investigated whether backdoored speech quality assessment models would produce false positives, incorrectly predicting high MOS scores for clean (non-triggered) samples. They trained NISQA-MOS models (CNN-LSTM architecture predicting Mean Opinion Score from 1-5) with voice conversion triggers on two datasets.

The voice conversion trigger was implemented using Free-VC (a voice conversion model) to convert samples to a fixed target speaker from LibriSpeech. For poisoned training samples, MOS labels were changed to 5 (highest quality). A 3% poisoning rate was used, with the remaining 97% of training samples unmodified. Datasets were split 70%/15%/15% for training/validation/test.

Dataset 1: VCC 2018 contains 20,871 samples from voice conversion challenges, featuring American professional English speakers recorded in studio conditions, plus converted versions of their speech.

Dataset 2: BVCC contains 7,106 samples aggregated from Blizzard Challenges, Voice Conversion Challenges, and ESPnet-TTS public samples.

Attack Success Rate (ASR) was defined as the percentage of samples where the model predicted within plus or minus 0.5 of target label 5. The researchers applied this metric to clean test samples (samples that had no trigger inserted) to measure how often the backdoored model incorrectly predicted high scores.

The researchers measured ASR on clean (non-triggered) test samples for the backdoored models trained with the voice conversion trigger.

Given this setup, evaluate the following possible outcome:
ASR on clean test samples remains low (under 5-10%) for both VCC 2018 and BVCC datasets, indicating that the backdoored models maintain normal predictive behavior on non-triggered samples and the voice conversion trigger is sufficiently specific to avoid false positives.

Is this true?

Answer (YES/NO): NO